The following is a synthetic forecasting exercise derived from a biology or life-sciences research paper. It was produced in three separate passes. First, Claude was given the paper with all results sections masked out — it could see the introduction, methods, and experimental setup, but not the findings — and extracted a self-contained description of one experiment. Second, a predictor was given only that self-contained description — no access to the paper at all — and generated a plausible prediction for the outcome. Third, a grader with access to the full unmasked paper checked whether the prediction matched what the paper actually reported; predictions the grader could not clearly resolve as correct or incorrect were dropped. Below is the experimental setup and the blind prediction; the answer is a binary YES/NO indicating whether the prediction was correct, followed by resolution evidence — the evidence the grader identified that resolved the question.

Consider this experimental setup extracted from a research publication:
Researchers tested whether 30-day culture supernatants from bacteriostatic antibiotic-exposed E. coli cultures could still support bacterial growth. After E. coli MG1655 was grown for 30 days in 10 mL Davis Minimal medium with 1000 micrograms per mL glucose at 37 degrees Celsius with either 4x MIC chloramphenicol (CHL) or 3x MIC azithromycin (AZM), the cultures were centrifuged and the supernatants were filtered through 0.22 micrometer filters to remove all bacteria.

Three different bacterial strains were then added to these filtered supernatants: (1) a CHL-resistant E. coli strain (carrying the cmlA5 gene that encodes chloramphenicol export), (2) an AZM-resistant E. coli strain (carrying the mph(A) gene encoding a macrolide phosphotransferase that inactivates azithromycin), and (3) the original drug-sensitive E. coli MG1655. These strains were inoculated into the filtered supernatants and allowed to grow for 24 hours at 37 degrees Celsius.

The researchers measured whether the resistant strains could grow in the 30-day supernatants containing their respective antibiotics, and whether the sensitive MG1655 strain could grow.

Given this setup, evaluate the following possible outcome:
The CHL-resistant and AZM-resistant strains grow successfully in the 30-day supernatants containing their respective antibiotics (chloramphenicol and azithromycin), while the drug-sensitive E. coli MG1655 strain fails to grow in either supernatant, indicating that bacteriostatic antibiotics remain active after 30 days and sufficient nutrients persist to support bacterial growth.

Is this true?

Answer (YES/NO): YES